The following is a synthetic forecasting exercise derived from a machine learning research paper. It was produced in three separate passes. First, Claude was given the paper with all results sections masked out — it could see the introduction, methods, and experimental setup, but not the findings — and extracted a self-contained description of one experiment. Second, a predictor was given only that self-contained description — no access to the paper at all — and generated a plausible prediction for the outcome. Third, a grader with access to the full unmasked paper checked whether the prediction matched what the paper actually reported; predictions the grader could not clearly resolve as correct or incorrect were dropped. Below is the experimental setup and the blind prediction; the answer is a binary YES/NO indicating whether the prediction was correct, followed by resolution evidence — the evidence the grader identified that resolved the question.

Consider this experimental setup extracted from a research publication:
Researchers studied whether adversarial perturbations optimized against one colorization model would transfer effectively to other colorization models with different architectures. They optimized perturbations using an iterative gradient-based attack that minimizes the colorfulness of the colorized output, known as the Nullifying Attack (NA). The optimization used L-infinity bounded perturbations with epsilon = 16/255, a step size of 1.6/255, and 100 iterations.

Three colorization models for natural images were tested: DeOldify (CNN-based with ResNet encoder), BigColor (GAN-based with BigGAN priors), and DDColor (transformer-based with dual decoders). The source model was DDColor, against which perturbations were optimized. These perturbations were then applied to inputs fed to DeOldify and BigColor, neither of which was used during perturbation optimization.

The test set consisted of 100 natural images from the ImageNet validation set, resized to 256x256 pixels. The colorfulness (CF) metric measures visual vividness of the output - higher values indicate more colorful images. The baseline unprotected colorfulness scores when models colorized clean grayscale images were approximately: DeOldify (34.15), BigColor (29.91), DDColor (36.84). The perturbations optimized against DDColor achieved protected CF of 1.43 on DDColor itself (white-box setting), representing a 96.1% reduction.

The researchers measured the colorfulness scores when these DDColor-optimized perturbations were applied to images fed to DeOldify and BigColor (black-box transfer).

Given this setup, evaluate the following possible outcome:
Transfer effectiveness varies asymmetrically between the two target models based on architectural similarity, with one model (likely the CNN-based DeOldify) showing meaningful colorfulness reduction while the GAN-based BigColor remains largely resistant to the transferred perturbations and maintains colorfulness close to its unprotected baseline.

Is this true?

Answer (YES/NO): NO